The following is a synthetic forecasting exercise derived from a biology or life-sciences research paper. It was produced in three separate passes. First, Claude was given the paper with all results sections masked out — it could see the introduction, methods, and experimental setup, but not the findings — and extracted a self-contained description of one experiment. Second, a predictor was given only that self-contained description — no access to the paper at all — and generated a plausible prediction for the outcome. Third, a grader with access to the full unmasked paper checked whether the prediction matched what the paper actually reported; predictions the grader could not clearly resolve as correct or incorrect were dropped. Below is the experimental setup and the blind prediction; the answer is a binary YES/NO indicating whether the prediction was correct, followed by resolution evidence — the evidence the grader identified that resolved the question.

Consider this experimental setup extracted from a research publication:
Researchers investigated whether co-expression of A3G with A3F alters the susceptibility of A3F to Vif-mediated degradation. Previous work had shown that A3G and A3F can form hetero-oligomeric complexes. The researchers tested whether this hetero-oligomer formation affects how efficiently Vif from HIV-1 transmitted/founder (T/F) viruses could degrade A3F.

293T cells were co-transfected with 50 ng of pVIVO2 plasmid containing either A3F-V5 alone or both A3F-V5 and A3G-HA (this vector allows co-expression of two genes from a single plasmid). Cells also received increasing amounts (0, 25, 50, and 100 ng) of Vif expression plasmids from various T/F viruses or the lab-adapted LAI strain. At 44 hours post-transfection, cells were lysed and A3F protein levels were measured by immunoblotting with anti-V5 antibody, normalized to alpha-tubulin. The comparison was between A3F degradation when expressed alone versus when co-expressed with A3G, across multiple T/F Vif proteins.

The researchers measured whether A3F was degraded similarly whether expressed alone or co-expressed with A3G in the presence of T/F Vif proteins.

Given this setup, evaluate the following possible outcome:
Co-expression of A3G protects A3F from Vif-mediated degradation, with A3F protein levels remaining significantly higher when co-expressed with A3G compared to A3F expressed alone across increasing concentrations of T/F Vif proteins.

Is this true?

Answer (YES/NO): YES